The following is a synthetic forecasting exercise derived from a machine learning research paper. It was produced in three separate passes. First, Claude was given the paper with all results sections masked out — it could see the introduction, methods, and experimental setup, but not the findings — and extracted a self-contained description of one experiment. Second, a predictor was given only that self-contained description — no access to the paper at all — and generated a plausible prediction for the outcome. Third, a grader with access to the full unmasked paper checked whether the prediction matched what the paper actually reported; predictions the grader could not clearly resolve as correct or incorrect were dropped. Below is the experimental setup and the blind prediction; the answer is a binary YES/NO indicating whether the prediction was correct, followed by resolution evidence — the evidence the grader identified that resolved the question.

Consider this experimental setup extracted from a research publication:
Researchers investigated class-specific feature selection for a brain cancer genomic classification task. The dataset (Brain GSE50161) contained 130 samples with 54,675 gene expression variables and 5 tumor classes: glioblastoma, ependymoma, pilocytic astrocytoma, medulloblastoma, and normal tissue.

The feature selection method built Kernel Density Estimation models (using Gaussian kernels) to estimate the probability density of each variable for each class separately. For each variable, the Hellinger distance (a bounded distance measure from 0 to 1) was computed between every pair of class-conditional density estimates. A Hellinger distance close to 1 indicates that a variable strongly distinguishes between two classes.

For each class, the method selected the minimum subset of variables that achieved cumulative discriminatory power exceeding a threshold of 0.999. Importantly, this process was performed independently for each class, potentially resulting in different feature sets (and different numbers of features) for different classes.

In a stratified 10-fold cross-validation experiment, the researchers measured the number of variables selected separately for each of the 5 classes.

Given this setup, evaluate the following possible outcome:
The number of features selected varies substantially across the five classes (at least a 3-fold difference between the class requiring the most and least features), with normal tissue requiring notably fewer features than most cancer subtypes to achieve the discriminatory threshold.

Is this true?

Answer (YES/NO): YES